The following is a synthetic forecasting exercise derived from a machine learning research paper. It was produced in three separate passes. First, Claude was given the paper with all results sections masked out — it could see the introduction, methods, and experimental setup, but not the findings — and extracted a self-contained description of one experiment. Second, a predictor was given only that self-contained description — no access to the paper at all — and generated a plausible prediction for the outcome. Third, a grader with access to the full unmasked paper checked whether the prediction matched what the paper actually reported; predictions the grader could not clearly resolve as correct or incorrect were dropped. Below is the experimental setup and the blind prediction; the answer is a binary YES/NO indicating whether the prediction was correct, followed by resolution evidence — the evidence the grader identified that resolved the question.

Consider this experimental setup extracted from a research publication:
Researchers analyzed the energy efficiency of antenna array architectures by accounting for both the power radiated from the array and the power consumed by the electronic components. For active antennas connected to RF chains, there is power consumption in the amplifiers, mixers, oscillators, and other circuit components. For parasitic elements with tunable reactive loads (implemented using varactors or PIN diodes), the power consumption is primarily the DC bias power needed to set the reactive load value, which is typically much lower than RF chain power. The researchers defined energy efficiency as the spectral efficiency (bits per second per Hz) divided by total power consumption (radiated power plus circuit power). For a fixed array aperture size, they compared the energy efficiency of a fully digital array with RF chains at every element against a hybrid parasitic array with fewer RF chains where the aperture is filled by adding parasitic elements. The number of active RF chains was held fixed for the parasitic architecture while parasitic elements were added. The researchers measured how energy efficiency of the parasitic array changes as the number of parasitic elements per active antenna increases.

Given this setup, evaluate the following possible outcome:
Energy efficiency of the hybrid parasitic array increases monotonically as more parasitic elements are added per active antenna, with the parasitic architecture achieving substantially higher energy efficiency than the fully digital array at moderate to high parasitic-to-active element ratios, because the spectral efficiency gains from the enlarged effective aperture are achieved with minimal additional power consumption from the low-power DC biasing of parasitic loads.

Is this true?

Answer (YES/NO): NO